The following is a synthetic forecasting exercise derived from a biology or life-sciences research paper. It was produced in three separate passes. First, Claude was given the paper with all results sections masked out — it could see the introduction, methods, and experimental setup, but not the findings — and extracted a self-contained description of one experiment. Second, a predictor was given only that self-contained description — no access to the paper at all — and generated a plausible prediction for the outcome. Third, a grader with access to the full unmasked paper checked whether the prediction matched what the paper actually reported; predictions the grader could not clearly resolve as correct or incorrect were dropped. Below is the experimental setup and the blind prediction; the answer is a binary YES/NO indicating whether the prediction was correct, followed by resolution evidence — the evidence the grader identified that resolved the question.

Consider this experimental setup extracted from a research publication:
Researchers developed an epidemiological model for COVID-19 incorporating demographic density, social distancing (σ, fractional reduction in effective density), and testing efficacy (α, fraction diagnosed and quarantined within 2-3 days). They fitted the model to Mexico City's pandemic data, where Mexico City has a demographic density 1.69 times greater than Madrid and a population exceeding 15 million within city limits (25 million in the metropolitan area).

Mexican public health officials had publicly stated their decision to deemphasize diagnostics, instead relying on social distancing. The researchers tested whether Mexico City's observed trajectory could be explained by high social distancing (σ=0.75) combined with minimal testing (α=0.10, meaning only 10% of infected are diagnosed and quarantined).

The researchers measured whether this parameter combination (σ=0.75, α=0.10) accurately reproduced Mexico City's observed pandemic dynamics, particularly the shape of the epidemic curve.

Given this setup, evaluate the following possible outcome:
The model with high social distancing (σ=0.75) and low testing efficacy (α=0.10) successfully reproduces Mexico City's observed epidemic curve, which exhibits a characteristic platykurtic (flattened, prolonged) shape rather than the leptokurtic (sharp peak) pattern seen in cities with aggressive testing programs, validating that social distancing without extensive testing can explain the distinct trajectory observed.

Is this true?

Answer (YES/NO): YES